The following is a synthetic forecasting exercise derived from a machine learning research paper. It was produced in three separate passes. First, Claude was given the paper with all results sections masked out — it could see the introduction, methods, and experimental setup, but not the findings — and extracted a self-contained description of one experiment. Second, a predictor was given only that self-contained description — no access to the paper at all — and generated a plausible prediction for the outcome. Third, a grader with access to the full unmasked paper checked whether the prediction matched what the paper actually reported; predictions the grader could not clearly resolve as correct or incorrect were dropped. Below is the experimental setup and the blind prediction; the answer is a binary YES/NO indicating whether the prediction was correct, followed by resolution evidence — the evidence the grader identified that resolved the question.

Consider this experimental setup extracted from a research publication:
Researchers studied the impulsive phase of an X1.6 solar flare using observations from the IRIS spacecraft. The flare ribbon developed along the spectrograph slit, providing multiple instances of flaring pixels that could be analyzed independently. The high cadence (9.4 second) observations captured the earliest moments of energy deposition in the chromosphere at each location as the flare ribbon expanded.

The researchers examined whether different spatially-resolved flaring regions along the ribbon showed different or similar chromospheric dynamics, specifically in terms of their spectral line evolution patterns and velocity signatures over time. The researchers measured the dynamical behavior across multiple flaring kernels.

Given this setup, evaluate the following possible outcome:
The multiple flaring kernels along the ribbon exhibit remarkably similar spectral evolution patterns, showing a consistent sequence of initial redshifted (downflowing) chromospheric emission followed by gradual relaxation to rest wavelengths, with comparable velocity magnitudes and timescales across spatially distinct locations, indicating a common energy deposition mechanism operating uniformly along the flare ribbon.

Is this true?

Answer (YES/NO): YES